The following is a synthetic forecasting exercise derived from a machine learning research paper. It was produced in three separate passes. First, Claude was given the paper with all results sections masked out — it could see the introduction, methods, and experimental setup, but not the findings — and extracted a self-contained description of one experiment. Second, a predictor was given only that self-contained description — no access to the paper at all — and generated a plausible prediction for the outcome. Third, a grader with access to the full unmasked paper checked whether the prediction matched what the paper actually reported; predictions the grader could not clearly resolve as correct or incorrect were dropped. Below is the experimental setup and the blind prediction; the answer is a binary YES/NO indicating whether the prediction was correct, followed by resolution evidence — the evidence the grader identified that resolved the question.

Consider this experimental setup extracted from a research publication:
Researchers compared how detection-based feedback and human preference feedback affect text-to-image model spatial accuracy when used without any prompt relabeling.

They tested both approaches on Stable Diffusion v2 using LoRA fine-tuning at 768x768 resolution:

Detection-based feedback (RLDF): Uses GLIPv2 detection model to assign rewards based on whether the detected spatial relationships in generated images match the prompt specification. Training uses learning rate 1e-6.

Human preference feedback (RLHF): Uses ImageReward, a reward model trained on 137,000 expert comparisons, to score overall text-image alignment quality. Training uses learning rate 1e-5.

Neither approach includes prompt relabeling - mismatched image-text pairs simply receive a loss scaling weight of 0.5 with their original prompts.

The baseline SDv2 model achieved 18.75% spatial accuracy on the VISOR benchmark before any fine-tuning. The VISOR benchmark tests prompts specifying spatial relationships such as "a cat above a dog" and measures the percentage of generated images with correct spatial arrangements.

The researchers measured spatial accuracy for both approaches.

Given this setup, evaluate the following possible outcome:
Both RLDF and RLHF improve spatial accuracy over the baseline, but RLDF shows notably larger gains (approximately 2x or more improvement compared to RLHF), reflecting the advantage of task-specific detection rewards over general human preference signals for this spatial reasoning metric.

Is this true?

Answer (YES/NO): NO